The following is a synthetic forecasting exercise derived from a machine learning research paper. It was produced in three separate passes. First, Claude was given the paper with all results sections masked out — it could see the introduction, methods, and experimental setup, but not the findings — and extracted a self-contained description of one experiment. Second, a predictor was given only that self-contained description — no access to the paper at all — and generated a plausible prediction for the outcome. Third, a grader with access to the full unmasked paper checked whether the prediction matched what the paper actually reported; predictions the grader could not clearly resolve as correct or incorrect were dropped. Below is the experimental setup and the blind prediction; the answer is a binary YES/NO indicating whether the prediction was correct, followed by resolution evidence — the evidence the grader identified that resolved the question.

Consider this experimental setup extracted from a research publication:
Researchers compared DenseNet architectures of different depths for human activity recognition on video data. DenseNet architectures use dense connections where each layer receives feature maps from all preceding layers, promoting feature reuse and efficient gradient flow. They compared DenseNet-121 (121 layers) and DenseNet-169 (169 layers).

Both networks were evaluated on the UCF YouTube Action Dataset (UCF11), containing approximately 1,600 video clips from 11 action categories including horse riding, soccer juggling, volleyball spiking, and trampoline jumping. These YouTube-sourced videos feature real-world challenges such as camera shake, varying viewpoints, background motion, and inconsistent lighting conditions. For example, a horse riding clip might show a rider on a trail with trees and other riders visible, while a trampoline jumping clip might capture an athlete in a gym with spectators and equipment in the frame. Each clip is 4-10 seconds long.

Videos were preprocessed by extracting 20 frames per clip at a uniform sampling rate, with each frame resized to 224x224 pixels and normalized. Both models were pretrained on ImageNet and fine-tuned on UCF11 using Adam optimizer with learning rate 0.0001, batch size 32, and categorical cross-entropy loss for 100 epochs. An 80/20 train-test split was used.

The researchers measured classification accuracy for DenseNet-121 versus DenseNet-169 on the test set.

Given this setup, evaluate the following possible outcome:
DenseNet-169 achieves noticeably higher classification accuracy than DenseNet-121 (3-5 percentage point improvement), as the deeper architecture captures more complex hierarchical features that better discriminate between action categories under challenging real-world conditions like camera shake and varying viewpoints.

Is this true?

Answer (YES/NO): NO